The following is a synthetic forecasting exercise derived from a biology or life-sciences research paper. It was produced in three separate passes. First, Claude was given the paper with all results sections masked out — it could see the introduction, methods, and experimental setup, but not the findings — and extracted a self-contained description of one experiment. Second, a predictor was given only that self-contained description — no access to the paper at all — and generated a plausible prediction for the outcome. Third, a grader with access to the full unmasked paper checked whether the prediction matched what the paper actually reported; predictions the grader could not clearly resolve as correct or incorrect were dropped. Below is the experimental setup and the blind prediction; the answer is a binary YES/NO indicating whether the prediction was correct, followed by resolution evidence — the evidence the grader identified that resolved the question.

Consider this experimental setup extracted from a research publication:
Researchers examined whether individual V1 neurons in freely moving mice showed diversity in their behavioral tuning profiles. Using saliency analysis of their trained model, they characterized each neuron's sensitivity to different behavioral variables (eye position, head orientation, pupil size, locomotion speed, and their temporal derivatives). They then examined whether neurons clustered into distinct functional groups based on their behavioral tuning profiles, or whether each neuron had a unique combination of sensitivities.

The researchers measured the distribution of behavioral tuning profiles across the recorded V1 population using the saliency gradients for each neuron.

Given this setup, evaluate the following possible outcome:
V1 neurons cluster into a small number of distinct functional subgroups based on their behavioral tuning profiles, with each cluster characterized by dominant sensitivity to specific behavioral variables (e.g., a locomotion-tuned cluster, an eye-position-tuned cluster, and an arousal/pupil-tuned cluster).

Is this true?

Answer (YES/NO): NO